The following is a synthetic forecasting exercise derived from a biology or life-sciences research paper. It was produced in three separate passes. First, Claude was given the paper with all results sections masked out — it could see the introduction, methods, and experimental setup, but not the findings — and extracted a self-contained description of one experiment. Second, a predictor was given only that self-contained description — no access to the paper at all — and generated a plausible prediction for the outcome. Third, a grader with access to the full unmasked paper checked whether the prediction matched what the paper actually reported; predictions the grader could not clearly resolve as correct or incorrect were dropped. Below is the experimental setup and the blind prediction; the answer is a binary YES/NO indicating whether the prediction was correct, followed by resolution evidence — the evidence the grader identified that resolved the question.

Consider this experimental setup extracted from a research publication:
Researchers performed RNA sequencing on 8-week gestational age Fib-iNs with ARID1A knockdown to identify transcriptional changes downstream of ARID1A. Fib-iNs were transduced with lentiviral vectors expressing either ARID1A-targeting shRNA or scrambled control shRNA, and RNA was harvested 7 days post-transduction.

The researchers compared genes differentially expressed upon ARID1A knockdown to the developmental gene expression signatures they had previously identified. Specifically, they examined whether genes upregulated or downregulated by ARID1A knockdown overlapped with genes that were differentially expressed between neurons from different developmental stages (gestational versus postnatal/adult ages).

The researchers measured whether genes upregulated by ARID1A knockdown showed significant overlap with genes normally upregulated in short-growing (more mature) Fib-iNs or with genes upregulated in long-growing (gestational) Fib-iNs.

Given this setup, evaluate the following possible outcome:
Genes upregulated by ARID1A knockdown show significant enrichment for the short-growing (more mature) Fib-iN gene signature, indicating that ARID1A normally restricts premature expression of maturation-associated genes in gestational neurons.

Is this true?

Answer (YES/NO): YES